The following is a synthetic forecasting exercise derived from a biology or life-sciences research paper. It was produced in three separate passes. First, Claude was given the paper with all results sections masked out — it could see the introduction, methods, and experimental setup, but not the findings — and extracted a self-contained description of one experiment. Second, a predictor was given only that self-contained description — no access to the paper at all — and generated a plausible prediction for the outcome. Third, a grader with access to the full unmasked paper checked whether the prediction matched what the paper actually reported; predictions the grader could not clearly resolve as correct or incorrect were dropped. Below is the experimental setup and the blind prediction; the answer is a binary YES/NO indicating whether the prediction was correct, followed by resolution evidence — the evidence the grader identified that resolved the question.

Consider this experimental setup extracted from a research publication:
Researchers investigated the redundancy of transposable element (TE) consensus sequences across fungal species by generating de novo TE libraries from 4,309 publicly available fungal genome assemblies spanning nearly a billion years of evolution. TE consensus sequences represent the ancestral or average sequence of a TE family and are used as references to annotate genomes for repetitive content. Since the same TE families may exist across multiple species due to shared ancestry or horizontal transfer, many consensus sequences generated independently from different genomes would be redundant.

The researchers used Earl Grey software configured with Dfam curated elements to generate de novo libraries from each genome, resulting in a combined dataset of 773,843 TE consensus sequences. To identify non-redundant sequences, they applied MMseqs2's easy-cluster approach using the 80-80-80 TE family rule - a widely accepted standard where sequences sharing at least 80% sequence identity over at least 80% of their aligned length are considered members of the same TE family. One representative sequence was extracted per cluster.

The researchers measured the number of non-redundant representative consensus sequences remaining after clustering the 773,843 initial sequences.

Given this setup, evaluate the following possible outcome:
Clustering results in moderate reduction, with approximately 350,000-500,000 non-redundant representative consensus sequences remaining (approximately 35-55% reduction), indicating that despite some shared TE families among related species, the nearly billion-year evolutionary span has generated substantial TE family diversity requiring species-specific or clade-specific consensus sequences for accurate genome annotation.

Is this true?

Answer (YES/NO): YES